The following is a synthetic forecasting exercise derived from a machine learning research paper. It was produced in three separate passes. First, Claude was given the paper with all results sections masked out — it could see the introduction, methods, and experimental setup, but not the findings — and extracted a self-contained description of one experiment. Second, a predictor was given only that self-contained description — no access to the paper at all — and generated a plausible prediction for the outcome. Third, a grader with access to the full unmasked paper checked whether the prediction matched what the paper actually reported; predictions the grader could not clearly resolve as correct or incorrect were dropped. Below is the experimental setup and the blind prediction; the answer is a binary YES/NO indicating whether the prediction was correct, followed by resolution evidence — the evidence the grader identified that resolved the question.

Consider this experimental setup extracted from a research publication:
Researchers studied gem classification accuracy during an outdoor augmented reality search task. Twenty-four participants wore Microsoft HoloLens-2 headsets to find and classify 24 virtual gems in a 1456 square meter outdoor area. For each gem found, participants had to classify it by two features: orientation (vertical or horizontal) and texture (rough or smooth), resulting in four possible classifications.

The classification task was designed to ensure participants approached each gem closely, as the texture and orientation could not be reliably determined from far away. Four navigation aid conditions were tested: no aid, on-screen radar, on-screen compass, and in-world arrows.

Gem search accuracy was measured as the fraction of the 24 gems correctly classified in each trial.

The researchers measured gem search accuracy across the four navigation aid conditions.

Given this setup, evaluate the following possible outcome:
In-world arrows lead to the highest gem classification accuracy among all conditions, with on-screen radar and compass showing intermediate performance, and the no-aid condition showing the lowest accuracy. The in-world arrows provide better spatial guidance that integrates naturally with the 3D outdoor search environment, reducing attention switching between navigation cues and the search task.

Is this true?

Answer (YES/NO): NO